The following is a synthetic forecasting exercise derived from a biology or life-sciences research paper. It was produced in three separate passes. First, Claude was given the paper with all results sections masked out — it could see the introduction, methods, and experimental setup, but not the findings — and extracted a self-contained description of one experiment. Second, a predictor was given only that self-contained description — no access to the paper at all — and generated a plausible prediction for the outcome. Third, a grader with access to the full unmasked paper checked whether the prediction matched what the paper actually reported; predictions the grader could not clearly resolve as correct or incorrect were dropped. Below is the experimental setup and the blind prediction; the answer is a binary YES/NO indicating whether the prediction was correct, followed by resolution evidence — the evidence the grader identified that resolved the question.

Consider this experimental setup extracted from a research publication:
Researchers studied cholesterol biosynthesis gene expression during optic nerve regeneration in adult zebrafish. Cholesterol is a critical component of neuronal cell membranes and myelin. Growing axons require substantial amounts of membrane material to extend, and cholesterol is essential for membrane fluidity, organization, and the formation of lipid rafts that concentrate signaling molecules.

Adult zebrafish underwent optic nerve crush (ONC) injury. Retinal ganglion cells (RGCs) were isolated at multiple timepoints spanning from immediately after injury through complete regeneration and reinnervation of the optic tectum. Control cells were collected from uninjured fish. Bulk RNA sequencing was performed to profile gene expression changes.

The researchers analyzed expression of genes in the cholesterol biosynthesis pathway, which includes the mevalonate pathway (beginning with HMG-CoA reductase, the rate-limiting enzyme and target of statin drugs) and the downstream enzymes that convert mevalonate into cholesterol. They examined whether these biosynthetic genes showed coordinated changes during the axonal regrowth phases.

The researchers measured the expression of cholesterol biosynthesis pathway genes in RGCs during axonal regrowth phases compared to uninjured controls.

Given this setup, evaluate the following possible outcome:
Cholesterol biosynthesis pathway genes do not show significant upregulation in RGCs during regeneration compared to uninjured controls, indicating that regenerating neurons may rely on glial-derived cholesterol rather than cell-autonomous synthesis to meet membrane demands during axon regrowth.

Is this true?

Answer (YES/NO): NO